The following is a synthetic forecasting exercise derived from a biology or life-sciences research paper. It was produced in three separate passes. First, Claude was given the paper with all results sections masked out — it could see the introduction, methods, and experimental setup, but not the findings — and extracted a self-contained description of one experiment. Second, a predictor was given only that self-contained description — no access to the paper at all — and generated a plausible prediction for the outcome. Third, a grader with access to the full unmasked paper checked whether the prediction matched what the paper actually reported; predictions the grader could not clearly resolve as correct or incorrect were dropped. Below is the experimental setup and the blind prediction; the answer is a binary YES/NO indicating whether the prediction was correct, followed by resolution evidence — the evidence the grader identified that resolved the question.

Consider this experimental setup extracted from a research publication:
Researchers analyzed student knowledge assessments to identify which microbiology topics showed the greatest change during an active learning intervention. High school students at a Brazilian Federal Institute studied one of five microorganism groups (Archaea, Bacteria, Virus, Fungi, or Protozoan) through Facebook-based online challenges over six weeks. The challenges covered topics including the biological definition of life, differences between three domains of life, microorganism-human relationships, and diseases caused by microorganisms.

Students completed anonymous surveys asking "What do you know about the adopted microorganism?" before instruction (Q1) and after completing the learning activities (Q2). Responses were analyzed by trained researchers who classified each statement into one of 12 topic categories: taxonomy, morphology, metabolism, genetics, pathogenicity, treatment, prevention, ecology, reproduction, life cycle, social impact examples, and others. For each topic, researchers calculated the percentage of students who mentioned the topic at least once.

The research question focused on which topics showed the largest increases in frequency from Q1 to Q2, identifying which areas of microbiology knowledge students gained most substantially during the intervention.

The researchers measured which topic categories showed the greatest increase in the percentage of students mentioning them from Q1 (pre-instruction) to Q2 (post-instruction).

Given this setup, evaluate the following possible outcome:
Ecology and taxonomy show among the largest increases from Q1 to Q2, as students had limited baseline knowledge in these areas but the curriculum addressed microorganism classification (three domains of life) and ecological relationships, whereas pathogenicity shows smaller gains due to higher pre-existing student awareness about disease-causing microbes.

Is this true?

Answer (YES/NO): NO